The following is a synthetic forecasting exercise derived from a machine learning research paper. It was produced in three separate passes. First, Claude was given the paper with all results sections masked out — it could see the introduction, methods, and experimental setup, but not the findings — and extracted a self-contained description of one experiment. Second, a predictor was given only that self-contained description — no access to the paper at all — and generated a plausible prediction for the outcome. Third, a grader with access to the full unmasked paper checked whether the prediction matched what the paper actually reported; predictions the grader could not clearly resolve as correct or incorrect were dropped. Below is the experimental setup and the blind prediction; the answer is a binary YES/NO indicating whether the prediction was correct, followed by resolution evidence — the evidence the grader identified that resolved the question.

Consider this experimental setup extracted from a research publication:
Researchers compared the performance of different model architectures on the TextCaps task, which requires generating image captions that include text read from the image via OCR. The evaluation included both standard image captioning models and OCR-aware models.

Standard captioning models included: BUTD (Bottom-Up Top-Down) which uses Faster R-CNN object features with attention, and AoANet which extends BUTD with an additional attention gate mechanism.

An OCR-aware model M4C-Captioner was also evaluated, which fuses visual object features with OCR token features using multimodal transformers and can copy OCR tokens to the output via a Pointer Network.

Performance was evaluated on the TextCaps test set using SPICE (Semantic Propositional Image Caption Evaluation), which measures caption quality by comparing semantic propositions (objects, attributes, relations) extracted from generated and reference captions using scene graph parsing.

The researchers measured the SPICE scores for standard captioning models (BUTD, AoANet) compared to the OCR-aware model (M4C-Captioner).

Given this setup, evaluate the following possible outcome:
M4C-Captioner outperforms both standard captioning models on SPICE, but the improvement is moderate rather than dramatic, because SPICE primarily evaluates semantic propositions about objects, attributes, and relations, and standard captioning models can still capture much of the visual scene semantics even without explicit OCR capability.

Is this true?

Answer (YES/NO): YES